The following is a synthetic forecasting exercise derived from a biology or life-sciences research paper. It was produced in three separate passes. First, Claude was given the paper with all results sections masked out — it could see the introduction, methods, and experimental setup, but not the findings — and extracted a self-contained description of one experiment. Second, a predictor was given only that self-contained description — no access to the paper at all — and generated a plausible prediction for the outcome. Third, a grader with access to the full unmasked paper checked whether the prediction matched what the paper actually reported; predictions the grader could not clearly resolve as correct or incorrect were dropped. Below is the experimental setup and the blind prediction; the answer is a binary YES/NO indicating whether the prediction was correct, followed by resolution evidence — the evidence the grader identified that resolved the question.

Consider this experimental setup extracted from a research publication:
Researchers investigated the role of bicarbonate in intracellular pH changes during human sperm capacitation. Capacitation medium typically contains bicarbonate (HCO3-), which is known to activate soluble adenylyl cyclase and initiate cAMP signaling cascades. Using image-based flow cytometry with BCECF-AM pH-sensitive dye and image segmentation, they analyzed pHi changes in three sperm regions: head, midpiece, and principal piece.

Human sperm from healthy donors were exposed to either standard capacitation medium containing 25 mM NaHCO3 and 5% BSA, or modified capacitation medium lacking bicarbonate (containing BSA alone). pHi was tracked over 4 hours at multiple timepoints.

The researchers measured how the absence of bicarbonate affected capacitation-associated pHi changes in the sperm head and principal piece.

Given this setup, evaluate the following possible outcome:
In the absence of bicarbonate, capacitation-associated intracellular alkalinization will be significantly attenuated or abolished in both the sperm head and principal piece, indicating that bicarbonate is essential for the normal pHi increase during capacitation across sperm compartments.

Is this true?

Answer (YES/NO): YES